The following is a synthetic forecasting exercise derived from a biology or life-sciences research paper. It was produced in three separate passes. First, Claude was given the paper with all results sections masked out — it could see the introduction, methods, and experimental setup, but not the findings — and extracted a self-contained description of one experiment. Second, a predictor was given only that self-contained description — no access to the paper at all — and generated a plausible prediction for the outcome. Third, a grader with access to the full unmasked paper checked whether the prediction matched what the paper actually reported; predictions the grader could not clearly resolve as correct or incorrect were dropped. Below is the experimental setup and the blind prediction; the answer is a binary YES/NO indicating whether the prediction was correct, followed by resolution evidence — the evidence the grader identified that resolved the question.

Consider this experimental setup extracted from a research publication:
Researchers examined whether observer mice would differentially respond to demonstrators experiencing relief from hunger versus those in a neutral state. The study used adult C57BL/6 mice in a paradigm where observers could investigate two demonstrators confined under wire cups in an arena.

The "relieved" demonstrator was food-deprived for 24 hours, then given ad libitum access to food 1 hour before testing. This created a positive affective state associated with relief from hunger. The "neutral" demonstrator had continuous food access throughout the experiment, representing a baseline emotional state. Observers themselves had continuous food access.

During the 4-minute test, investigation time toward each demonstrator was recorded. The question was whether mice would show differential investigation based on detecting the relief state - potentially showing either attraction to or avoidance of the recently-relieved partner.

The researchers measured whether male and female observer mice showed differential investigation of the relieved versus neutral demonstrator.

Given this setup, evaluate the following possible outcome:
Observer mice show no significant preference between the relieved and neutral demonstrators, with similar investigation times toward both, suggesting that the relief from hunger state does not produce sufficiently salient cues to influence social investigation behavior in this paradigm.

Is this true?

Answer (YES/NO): NO